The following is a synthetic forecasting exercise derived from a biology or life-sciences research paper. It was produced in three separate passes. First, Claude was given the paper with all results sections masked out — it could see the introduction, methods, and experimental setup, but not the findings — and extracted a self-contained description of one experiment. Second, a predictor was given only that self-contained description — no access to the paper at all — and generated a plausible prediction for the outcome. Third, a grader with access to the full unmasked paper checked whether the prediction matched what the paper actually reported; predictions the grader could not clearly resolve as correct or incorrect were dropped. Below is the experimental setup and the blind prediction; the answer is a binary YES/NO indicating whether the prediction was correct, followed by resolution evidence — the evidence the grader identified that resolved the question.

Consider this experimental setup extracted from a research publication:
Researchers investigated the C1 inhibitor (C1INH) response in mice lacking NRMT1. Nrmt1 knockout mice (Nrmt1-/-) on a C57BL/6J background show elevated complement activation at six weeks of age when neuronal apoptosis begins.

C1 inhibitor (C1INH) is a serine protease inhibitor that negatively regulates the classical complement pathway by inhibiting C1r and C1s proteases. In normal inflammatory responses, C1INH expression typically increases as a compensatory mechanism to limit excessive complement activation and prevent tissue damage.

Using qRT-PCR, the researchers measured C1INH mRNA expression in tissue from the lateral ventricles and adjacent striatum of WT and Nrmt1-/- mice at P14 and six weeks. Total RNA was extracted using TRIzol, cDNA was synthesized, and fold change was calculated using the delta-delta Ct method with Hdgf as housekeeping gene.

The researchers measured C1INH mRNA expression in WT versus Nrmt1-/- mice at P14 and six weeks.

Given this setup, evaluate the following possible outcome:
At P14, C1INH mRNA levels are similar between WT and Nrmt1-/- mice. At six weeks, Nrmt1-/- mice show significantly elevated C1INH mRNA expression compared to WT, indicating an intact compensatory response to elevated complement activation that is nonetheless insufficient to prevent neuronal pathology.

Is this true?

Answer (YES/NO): NO